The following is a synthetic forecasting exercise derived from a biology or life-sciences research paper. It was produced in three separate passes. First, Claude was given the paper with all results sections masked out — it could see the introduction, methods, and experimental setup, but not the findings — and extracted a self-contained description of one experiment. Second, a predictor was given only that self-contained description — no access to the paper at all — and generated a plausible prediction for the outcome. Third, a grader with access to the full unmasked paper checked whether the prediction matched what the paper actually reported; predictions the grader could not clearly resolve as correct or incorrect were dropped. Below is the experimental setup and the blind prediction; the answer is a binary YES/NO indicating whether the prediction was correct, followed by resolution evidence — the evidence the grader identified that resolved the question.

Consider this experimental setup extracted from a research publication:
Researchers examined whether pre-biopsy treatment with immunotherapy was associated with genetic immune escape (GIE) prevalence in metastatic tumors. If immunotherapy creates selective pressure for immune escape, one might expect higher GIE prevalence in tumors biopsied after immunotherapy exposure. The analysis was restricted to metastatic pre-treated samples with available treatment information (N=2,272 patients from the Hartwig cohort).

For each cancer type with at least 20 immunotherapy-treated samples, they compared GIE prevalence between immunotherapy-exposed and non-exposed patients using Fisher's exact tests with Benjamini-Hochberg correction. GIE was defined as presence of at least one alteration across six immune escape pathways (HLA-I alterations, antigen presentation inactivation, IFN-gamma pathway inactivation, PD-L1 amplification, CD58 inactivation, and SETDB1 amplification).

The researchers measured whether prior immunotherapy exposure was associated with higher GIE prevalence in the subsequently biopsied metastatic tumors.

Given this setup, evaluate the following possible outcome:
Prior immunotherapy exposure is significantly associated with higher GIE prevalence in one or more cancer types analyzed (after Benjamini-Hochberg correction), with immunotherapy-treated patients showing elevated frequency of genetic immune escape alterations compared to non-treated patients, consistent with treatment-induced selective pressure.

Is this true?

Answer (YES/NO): NO